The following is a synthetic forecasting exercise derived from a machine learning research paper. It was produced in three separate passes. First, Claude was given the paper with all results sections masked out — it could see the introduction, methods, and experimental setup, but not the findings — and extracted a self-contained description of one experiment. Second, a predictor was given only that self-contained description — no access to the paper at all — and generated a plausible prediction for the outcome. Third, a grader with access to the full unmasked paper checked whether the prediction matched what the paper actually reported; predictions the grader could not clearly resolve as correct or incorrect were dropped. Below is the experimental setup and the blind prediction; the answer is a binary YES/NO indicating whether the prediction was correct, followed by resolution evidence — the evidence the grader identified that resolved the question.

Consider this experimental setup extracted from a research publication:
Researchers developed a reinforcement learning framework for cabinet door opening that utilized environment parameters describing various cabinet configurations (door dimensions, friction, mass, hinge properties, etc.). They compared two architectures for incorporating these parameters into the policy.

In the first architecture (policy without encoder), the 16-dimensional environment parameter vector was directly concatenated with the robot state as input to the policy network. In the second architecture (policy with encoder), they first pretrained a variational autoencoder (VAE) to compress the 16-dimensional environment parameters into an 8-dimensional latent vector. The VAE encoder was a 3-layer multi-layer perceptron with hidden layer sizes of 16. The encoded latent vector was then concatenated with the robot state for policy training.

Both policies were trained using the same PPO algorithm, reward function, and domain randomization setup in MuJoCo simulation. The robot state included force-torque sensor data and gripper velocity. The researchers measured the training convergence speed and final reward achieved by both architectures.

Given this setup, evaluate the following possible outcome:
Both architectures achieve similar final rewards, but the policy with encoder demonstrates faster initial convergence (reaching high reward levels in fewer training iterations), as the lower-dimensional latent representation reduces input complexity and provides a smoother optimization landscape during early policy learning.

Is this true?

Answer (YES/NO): NO